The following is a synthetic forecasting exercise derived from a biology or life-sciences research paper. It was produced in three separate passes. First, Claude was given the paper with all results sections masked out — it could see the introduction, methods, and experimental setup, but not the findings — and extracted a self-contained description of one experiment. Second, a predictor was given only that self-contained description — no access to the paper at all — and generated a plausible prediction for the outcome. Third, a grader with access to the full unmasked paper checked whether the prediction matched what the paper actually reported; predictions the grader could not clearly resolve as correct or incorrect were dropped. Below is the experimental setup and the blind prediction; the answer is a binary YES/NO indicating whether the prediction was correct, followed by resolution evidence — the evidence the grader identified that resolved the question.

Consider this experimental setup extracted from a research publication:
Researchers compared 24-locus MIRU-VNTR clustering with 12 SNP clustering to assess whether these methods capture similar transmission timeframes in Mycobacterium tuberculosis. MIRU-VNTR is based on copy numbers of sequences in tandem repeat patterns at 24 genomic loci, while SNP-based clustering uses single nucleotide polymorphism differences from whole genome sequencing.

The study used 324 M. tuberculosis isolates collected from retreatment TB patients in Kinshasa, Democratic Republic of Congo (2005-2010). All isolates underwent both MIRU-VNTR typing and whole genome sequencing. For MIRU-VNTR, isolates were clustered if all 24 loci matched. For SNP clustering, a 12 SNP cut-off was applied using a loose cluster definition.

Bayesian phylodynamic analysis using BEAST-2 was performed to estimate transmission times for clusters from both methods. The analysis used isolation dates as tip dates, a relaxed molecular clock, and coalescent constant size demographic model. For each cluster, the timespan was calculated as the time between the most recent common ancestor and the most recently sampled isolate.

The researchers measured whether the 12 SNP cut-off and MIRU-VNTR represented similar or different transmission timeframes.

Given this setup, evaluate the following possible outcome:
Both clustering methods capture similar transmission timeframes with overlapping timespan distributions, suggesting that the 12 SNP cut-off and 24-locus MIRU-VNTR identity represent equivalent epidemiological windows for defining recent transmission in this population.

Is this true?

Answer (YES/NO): YES